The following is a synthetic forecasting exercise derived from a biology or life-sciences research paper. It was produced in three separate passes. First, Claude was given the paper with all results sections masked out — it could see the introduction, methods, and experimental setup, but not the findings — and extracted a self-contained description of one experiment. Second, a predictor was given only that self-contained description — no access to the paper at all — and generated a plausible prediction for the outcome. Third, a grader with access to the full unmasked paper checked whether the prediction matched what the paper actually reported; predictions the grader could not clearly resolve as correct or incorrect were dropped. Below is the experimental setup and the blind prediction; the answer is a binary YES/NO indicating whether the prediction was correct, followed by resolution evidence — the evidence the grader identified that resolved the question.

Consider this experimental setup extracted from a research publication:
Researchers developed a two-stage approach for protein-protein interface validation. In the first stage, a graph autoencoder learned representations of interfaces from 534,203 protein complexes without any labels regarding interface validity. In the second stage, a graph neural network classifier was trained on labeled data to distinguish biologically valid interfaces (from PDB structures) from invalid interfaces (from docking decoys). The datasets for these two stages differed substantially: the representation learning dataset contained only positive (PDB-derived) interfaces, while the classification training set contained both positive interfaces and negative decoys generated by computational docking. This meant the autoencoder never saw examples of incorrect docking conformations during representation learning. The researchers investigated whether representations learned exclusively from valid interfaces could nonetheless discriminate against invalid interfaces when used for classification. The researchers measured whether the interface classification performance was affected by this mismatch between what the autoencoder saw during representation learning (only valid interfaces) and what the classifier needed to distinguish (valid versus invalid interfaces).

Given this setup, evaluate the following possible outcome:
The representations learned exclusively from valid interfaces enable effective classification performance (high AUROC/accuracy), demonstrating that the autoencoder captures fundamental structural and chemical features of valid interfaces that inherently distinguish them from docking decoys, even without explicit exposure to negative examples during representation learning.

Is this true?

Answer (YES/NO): YES